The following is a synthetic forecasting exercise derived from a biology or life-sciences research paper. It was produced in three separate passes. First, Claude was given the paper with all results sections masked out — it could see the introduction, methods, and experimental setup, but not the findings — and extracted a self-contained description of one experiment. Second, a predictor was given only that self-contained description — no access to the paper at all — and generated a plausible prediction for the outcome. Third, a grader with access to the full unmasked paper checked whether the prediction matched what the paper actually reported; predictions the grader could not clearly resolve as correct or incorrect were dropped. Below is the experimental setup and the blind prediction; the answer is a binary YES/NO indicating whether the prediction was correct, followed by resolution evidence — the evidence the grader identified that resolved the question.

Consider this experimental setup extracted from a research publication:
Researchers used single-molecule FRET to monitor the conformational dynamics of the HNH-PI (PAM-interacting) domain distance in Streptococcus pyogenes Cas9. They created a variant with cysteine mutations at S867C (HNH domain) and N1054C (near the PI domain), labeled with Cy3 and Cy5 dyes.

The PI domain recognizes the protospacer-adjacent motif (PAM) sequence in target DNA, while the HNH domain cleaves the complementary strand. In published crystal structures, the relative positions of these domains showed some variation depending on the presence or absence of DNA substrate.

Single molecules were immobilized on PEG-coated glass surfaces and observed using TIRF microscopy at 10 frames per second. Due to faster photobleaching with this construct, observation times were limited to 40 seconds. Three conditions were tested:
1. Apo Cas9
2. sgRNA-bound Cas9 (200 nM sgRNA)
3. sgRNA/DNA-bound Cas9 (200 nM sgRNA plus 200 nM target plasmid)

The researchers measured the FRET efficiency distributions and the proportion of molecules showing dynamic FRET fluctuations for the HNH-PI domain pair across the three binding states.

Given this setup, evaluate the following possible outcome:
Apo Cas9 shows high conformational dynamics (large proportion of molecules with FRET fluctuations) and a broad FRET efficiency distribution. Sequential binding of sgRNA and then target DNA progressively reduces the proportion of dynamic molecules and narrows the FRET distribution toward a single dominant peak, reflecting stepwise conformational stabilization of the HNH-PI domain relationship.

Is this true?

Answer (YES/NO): NO